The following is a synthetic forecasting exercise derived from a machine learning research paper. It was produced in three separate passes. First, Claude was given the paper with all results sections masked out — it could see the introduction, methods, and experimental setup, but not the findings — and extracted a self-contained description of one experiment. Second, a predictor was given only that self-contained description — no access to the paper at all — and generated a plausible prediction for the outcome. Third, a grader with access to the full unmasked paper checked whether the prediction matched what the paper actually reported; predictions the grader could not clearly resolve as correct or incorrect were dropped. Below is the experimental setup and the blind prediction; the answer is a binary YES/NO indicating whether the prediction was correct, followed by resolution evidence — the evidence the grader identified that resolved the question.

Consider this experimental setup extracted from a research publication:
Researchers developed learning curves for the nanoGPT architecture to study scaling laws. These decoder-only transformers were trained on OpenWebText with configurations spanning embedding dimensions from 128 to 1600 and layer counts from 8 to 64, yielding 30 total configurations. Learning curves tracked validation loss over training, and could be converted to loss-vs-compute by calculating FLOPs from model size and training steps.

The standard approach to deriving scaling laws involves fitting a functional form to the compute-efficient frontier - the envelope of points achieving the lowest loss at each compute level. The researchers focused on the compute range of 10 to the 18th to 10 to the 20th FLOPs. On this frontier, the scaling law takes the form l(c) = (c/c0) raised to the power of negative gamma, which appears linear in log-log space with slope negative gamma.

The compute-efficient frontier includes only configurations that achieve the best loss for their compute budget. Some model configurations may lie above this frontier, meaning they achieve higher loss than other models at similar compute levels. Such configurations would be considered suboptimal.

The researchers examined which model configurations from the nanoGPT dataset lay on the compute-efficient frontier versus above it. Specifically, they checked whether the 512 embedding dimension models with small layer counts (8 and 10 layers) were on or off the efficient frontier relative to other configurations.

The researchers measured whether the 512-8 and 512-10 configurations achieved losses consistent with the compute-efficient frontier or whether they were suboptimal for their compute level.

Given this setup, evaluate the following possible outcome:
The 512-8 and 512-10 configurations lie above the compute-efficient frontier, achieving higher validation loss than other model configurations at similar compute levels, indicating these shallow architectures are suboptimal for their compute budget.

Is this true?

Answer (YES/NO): YES